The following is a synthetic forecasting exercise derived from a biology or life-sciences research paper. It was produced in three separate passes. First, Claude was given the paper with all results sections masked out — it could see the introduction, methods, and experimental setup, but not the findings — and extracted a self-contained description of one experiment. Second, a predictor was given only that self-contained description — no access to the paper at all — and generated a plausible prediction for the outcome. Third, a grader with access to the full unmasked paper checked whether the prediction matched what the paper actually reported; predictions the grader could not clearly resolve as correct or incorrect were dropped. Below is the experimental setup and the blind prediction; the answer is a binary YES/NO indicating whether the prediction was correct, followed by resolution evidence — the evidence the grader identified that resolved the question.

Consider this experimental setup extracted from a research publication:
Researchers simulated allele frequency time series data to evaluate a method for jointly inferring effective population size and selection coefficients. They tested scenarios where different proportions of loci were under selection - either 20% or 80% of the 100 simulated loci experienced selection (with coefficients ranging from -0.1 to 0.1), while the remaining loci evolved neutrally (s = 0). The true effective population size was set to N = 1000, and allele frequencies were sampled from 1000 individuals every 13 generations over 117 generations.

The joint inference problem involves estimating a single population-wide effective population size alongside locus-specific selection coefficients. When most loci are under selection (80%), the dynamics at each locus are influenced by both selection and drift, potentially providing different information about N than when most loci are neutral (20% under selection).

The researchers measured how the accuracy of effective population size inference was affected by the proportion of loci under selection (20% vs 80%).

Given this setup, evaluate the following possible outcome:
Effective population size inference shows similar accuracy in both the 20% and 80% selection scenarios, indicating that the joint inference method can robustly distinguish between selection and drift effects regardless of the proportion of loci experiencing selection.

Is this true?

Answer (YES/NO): YES